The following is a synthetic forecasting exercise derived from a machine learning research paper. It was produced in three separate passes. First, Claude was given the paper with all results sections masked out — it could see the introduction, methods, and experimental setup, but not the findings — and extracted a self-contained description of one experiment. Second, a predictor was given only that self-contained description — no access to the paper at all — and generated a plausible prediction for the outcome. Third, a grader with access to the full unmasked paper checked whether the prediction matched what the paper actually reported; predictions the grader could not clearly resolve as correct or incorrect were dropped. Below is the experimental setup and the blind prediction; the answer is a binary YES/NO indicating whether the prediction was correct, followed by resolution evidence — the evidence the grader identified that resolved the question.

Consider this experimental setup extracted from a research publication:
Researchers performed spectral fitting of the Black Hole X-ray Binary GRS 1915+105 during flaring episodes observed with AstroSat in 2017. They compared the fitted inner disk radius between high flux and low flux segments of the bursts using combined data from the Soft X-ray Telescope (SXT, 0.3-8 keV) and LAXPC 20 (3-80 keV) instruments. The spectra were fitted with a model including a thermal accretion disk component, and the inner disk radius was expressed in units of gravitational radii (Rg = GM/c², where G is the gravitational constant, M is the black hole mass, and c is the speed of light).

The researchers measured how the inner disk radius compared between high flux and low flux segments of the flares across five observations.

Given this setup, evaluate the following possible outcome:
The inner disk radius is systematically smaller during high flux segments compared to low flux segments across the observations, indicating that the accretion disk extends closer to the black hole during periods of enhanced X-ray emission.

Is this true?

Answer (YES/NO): YES